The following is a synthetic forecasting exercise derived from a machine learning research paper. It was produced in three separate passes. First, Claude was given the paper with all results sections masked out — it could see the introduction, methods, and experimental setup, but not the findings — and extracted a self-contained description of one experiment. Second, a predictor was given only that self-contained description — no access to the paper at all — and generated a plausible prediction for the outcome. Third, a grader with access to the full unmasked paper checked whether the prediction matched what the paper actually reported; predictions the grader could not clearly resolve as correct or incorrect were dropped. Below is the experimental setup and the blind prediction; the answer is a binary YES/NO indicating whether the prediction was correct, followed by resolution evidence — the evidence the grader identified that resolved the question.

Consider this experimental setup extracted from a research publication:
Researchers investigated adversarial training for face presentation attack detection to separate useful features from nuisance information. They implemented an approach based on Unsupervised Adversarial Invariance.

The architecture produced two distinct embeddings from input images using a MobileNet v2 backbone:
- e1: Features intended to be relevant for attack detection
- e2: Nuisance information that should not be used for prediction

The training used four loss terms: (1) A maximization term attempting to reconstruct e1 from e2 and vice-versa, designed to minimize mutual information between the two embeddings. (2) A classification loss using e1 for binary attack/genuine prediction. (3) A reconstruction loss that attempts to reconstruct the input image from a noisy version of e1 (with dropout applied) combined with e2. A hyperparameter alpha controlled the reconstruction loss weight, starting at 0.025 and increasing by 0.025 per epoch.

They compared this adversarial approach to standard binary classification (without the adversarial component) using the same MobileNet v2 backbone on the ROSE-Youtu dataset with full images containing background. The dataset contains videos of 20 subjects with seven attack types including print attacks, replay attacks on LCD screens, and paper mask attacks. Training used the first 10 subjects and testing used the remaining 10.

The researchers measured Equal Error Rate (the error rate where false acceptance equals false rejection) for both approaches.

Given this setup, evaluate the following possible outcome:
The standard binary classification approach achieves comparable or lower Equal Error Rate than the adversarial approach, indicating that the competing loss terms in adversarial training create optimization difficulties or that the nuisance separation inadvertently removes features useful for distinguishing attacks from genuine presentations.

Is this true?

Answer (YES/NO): YES